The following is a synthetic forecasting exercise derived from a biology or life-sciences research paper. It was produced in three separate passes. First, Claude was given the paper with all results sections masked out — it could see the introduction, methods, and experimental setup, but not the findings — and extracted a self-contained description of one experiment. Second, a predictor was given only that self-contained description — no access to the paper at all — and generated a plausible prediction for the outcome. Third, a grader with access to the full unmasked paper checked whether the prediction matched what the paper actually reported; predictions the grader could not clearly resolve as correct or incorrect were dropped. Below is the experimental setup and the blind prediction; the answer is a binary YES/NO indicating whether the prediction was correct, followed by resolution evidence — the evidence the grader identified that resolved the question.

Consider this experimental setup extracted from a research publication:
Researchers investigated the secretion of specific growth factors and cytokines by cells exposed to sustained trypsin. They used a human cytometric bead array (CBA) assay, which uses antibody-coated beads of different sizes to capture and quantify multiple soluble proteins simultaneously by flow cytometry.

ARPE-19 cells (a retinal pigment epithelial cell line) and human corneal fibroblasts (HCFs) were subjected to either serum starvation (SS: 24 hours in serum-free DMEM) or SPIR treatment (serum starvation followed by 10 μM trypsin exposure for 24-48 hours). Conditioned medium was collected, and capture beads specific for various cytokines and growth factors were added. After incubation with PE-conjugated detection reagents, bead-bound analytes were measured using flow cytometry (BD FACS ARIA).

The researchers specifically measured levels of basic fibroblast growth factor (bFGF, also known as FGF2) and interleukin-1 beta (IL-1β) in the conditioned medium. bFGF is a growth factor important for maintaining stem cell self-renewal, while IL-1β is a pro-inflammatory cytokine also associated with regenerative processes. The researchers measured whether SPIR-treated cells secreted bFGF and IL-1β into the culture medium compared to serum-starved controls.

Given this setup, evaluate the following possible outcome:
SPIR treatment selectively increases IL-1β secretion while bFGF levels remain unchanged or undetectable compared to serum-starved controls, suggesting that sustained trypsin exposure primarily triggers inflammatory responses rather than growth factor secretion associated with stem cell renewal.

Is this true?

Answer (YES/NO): NO